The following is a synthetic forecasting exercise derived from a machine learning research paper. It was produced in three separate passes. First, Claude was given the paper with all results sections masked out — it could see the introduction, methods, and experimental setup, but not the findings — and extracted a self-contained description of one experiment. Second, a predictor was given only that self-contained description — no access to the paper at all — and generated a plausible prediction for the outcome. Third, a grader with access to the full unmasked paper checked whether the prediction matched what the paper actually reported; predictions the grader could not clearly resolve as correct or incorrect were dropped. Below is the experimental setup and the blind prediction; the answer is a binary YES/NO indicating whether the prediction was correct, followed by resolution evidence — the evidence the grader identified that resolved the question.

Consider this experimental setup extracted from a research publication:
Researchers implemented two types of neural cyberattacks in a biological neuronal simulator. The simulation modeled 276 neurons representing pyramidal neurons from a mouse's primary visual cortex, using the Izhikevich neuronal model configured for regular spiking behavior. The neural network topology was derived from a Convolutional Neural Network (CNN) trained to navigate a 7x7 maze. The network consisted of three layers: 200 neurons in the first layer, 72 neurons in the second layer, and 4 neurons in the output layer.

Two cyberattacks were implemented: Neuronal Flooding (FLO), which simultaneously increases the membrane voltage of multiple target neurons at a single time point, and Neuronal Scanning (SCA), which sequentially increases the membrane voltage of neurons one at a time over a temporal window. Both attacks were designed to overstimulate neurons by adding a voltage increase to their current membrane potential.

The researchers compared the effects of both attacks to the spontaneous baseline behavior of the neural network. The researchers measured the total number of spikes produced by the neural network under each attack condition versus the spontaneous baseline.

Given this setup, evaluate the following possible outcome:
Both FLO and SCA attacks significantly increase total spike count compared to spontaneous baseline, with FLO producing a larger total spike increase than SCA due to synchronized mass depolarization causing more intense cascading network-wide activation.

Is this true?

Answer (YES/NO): NO